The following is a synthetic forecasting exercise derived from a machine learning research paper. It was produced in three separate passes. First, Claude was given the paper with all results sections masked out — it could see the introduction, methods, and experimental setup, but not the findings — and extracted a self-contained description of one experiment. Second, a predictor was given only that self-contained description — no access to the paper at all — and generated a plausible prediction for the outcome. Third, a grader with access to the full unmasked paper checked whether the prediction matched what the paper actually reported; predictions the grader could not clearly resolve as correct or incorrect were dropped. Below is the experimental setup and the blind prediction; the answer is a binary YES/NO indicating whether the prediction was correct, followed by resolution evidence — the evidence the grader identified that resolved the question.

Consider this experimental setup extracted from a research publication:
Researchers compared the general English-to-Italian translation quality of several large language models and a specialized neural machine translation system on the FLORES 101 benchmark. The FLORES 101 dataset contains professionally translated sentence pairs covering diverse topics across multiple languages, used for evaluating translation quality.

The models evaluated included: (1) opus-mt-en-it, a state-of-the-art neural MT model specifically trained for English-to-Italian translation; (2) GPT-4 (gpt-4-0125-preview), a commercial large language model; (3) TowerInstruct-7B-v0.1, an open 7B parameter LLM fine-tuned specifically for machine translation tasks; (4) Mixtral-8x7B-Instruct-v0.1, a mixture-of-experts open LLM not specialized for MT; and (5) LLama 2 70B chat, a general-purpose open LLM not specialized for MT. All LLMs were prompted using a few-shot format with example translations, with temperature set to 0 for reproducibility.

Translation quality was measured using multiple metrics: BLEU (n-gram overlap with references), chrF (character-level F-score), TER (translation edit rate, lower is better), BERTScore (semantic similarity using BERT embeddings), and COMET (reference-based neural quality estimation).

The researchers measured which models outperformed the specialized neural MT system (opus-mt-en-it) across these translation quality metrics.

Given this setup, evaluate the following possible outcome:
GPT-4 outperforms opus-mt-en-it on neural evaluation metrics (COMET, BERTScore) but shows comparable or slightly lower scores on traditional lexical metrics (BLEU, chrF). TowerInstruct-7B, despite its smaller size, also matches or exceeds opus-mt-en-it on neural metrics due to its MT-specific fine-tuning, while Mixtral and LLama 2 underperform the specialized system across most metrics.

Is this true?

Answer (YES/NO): NO